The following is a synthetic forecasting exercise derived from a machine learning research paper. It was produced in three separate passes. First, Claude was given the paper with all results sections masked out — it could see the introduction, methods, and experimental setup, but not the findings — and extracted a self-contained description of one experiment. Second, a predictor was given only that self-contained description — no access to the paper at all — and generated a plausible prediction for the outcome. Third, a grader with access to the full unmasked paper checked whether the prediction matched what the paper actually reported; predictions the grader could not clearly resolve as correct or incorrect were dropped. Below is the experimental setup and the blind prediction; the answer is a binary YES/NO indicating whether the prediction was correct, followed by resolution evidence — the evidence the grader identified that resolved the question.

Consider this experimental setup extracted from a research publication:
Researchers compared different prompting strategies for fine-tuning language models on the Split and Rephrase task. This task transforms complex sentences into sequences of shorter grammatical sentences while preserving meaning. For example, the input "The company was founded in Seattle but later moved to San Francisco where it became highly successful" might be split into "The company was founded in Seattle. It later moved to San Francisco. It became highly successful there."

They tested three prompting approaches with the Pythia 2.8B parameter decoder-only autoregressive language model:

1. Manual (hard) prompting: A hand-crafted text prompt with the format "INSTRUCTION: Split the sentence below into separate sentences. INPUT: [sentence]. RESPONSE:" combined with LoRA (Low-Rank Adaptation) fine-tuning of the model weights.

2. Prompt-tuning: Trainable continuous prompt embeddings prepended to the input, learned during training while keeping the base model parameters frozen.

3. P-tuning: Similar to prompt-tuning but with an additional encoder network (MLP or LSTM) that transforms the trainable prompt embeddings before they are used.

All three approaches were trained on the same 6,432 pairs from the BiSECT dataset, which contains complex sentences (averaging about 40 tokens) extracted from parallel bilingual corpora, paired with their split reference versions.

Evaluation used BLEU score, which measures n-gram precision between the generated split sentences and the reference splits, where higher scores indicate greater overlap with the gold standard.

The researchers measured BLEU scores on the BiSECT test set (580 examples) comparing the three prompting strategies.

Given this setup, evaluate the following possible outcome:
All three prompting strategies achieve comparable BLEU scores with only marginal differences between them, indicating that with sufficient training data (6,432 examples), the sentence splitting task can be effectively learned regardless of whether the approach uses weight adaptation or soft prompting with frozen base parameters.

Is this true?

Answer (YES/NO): NO